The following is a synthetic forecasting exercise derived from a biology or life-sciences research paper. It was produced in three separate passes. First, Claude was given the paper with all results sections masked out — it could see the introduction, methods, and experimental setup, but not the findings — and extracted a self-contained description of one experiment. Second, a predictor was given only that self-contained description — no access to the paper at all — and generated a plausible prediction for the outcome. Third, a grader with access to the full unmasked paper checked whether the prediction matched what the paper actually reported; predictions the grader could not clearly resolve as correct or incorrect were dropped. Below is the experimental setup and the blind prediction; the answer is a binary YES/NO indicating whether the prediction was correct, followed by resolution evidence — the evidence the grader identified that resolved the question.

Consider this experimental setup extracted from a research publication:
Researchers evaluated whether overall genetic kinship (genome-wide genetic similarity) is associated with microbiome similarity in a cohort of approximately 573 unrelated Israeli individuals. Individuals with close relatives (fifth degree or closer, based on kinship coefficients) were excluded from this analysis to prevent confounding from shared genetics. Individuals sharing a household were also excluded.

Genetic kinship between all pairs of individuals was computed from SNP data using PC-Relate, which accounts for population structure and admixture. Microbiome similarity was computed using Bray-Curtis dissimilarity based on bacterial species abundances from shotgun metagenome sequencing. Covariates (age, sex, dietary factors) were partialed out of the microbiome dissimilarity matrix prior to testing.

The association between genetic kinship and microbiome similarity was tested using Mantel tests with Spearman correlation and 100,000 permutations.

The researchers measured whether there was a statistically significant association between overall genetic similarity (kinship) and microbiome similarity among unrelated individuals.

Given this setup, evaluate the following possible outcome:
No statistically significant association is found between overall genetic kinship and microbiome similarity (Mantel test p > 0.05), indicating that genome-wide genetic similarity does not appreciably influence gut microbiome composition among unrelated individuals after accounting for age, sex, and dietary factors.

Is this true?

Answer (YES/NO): YES